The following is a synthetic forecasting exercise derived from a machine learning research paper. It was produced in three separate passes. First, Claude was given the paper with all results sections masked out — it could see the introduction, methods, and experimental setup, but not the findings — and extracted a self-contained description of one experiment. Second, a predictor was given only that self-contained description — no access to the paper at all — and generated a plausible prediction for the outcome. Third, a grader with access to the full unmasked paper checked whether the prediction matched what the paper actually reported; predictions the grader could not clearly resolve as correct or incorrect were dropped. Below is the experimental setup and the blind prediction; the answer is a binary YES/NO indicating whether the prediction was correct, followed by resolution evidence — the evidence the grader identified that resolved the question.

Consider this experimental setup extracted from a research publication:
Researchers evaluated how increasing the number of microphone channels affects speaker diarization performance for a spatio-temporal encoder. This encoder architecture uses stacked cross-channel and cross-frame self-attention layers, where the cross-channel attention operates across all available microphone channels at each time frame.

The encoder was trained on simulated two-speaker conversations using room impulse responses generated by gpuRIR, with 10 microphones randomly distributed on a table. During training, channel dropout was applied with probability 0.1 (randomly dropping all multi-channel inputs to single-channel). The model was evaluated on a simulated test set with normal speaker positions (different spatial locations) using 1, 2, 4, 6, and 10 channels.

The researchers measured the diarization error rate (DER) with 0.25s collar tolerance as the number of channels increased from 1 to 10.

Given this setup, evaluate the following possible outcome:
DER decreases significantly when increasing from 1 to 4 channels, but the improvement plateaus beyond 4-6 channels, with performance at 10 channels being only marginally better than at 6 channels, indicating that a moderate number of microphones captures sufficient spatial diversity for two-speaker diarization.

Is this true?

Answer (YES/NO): YES